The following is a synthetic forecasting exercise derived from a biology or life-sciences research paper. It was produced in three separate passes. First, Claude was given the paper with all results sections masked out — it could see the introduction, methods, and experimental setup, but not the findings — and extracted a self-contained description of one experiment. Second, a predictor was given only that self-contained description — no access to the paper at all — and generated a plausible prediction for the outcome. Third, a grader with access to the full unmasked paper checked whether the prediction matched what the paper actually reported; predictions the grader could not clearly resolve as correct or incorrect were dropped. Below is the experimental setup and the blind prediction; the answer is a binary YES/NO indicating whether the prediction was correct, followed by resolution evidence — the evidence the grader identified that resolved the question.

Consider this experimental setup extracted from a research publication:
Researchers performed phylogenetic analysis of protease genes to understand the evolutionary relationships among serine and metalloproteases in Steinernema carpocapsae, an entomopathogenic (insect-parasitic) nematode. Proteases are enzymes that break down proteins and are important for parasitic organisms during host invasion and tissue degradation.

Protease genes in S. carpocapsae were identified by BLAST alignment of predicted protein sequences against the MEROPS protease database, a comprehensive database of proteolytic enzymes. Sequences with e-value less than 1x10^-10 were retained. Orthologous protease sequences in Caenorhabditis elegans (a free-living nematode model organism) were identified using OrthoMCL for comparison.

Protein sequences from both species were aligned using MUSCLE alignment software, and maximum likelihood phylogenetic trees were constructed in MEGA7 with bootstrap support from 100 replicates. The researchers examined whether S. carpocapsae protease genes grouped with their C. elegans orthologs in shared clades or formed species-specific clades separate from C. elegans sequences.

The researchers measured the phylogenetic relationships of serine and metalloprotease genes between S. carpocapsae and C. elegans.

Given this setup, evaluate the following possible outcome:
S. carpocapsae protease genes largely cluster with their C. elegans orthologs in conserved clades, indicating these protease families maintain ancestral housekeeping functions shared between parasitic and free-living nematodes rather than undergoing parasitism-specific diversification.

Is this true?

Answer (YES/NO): NO